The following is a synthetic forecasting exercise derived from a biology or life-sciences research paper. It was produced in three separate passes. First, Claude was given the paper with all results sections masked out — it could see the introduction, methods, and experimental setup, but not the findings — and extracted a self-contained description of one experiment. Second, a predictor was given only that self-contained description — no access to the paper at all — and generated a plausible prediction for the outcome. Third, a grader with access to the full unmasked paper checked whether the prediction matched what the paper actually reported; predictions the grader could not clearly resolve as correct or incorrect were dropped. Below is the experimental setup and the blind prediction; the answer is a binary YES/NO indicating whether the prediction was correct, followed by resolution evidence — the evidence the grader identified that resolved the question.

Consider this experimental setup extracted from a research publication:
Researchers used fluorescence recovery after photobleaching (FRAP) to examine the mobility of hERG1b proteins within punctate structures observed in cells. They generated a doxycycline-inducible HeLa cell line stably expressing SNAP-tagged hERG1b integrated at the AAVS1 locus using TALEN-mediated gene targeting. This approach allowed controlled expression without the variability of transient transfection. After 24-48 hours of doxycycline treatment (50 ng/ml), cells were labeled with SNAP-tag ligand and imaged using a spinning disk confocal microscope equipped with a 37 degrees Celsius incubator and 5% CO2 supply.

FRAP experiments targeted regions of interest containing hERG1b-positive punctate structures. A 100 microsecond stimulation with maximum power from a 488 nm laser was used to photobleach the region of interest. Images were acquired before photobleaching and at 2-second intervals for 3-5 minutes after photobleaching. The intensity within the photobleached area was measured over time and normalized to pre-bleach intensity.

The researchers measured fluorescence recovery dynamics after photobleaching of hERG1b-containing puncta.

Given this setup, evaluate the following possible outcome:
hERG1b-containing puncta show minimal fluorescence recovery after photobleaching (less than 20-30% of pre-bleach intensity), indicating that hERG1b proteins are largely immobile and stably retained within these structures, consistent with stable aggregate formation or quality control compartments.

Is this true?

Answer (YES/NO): YES